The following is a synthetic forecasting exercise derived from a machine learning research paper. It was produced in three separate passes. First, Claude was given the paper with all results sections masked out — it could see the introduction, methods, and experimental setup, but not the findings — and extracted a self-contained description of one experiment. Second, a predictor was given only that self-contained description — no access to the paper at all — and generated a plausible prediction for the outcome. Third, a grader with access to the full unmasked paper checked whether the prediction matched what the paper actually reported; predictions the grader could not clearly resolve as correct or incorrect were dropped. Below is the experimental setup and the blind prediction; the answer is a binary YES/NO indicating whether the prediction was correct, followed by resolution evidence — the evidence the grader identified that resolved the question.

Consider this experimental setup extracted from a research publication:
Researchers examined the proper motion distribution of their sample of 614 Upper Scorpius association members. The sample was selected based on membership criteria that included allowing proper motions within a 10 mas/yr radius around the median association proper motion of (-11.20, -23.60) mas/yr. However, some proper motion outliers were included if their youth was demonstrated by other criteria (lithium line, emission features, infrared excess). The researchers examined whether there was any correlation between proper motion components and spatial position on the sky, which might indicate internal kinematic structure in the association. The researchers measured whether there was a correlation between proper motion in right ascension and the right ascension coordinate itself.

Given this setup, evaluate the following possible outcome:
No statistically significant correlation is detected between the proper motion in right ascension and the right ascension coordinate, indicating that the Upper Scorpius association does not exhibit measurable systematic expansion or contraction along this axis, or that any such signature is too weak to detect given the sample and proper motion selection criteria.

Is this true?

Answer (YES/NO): NO